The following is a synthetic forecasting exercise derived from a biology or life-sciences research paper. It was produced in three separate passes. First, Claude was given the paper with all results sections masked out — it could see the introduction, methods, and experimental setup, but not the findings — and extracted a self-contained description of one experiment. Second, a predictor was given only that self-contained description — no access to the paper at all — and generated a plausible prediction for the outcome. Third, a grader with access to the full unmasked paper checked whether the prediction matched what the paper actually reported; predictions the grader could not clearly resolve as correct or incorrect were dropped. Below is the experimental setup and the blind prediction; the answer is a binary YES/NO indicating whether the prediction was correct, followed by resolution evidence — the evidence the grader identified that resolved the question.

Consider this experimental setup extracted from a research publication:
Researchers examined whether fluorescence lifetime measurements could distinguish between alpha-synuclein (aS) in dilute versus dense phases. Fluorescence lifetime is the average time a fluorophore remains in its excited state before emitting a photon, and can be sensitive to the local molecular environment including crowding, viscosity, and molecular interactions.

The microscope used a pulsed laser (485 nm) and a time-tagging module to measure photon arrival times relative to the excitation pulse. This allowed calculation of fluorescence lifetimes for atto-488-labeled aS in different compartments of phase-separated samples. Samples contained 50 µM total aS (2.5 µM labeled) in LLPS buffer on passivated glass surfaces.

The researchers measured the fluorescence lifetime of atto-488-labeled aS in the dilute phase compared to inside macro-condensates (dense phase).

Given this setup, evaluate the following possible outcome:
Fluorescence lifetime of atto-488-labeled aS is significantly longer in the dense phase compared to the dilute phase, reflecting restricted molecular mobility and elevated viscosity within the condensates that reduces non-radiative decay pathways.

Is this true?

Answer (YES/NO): NO